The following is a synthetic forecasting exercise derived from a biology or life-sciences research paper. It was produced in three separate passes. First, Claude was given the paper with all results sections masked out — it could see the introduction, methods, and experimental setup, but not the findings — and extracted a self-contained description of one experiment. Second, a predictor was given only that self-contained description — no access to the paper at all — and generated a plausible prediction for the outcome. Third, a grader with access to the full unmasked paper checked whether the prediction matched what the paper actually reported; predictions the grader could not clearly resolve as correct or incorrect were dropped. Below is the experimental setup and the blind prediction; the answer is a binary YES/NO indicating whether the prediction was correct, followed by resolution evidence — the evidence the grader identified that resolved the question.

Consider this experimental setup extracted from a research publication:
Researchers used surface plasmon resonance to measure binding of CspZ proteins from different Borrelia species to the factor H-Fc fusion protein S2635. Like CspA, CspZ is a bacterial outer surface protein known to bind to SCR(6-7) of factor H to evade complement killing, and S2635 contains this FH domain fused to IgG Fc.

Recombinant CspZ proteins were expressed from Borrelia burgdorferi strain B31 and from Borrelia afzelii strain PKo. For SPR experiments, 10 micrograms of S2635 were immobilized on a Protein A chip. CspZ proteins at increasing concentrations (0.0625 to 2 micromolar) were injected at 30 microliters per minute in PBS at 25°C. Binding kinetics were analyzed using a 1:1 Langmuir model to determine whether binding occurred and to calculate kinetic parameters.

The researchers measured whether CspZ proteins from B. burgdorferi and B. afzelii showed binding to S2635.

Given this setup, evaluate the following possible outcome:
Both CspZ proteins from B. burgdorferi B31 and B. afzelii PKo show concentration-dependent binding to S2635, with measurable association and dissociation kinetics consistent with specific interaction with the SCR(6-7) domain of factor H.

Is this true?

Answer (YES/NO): YES